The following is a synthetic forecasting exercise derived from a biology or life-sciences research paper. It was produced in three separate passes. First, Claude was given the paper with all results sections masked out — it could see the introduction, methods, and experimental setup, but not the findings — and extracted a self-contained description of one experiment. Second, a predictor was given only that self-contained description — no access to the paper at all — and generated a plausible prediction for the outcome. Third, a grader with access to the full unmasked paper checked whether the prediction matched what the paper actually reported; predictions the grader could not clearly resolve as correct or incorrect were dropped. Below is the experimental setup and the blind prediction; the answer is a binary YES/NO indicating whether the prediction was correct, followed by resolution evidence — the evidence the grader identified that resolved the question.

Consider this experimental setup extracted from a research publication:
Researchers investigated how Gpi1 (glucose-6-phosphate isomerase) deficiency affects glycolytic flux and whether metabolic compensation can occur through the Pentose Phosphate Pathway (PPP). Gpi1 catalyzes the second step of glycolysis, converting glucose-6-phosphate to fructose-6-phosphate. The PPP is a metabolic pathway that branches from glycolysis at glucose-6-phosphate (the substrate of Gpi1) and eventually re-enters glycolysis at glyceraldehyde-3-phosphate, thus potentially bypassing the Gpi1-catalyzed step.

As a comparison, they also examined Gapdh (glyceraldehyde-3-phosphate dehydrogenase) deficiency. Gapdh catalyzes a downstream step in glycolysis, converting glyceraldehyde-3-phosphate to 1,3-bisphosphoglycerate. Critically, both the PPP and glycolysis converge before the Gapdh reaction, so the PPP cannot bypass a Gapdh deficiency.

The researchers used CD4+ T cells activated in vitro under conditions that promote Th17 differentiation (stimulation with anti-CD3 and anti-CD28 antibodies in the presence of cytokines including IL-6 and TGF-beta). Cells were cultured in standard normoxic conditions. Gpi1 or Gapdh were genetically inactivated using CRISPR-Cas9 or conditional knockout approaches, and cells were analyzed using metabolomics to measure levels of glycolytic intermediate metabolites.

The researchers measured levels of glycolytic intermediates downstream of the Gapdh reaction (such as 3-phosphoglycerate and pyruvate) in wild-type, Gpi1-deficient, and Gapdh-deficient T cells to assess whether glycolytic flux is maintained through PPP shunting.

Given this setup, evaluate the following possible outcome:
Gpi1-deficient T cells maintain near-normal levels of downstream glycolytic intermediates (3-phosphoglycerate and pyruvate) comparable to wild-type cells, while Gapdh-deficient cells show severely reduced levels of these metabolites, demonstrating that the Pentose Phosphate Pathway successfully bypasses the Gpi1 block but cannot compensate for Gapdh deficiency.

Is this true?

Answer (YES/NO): NO